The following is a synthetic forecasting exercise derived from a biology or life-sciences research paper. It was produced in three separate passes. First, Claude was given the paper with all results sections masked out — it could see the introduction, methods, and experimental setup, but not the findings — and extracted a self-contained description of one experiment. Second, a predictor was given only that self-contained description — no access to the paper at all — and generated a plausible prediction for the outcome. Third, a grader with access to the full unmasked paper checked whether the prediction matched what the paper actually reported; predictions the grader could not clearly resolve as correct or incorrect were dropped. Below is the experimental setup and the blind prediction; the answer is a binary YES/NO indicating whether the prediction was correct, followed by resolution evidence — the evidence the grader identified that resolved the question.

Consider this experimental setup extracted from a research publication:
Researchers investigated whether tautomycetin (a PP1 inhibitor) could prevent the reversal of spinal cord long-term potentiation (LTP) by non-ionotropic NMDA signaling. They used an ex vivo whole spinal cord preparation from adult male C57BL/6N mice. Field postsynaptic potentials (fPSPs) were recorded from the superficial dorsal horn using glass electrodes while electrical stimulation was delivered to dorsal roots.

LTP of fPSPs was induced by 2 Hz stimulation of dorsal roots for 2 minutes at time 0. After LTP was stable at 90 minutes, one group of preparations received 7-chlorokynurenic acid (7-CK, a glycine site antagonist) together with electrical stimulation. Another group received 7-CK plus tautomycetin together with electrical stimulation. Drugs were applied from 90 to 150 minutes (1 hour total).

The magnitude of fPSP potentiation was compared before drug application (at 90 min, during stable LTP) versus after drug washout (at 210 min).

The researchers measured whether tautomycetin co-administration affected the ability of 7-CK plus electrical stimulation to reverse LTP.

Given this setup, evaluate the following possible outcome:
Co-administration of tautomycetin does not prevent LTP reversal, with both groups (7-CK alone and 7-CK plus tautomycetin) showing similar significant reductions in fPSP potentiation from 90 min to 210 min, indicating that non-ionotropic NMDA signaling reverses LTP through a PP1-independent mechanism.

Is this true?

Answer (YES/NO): NO